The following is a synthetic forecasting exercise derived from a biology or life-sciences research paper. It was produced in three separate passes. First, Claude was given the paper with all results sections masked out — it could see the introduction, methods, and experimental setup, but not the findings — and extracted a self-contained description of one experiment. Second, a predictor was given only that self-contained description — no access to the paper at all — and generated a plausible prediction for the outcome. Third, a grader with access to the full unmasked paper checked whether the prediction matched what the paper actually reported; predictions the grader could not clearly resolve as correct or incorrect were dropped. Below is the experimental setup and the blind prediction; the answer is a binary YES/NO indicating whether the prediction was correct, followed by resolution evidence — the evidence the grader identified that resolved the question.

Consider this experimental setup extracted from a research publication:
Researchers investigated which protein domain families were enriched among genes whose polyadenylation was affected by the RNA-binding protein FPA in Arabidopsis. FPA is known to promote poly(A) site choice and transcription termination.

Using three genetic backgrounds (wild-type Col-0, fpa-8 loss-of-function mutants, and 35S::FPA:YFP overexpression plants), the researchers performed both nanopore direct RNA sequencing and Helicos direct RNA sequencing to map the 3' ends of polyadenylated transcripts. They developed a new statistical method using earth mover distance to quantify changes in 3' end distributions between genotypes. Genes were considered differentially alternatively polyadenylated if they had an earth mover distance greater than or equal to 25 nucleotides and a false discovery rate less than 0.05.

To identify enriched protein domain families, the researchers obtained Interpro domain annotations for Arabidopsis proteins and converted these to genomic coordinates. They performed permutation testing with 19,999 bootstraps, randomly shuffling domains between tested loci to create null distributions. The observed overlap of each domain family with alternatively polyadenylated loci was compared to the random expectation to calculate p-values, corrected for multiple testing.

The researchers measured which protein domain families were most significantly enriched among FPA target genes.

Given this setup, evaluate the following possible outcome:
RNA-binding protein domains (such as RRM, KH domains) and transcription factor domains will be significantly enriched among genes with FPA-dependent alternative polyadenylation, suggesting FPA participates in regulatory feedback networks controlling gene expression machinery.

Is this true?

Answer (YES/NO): NO